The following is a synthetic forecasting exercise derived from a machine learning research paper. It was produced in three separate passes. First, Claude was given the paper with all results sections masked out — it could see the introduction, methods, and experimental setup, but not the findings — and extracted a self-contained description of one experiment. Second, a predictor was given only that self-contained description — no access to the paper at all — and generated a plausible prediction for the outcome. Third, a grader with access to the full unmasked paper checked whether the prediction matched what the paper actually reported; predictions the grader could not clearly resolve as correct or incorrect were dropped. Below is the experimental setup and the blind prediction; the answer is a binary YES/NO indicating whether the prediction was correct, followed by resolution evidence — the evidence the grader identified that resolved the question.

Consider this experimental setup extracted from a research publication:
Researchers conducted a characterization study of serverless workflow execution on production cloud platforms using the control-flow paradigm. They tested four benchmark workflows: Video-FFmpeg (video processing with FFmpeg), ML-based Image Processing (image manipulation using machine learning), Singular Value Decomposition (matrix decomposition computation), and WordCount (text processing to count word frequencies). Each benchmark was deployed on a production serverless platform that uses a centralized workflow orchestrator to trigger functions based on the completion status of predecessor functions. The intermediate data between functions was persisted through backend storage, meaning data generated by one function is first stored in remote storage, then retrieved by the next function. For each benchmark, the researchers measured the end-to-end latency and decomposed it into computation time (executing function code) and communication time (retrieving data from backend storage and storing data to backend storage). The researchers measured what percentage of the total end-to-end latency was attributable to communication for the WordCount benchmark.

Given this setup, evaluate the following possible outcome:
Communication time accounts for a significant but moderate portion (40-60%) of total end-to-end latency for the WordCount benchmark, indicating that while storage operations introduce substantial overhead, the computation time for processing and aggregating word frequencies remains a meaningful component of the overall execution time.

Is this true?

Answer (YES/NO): NO